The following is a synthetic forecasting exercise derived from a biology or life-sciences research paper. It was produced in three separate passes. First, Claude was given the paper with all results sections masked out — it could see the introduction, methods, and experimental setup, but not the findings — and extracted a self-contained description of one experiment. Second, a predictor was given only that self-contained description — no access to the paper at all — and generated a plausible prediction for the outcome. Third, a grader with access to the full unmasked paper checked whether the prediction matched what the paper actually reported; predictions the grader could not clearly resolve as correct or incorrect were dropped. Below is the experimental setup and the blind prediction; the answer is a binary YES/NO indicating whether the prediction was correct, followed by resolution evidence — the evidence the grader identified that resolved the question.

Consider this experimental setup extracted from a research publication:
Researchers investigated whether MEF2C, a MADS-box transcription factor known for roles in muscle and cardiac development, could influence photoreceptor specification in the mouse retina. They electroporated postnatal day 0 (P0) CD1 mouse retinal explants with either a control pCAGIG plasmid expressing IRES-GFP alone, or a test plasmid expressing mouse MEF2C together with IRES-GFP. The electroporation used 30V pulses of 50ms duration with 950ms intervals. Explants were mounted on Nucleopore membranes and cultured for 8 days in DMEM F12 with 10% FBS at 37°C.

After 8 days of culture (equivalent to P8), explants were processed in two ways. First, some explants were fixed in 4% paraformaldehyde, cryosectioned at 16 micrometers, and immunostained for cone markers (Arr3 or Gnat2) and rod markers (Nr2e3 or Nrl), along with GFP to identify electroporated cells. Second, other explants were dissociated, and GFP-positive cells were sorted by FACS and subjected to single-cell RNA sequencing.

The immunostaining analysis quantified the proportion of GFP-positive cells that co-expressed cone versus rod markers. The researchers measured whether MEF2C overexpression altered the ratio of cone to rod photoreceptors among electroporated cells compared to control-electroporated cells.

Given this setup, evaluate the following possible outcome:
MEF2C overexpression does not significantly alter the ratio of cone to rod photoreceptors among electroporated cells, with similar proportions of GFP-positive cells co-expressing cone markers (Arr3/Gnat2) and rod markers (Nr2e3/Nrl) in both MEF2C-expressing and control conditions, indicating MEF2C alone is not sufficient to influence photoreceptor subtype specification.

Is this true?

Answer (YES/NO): NO